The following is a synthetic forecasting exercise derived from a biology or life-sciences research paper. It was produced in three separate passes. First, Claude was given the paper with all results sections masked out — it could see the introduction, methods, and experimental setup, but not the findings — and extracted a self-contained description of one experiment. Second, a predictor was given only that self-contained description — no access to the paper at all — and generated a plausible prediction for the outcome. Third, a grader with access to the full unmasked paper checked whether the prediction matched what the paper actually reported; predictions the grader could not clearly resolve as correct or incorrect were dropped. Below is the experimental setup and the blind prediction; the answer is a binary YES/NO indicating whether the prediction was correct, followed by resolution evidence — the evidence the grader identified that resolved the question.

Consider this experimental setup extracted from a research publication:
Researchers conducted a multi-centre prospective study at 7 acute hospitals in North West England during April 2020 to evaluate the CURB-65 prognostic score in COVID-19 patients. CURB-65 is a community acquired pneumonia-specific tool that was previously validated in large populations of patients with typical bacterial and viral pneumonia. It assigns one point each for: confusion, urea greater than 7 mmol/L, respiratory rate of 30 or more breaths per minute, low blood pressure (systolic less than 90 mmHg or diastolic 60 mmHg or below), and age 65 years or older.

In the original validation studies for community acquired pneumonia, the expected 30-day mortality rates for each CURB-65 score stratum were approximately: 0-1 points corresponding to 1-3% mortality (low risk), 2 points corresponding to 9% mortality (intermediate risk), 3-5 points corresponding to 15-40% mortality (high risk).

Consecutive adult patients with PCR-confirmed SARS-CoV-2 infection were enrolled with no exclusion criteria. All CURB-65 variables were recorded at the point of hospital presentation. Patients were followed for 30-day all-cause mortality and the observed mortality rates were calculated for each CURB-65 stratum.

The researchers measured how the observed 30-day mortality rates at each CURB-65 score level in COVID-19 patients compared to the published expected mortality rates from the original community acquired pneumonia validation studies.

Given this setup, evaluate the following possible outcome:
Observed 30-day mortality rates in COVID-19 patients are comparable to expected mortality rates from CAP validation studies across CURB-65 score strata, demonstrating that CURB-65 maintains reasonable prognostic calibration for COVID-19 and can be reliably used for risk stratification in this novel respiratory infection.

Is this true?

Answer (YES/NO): NO